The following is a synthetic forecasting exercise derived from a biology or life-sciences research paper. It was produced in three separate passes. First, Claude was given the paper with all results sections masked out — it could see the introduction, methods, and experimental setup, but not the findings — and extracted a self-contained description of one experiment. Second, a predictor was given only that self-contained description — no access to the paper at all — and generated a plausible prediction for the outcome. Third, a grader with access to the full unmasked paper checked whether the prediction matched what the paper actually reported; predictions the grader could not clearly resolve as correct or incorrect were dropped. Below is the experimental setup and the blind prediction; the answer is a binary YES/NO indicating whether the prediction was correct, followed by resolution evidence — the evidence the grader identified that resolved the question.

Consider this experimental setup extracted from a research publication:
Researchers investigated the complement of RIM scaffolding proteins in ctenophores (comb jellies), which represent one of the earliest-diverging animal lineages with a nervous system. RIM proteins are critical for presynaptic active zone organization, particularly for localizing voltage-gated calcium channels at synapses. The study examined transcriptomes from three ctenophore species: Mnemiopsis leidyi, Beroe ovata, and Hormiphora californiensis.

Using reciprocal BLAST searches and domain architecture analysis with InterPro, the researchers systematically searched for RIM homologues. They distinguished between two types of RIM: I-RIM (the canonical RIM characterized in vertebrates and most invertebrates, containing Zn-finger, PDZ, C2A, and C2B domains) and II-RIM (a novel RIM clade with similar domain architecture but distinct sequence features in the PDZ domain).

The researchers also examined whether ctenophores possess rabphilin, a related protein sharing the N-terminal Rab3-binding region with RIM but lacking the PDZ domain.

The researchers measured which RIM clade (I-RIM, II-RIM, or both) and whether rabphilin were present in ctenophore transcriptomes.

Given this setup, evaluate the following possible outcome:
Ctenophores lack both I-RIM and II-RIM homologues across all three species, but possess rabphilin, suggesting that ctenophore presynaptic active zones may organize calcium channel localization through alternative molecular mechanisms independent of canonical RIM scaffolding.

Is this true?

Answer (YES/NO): NO